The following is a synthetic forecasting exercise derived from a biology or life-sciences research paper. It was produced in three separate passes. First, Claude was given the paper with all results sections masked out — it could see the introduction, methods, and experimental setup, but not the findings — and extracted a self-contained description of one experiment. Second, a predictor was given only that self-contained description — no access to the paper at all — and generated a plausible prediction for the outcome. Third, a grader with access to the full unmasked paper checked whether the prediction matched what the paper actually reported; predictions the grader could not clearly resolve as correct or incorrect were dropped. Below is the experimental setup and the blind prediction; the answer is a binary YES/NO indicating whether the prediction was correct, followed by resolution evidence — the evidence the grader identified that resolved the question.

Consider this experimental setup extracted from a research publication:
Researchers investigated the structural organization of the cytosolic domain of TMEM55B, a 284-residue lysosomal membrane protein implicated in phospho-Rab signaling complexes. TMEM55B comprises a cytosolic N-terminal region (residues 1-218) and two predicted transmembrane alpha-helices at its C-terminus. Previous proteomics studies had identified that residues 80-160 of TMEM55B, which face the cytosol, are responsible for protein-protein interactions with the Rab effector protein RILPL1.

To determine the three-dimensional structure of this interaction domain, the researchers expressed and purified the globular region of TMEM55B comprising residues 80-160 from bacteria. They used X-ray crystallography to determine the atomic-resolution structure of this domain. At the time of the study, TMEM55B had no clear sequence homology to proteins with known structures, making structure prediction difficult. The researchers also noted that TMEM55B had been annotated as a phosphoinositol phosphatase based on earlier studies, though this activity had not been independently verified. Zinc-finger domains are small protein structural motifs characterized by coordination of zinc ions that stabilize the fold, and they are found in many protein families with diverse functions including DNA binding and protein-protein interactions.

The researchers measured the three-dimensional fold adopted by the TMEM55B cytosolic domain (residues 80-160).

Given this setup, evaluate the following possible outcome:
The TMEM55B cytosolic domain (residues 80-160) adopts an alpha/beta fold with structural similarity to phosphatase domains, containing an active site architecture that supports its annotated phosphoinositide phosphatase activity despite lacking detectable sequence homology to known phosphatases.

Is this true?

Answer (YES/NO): NO